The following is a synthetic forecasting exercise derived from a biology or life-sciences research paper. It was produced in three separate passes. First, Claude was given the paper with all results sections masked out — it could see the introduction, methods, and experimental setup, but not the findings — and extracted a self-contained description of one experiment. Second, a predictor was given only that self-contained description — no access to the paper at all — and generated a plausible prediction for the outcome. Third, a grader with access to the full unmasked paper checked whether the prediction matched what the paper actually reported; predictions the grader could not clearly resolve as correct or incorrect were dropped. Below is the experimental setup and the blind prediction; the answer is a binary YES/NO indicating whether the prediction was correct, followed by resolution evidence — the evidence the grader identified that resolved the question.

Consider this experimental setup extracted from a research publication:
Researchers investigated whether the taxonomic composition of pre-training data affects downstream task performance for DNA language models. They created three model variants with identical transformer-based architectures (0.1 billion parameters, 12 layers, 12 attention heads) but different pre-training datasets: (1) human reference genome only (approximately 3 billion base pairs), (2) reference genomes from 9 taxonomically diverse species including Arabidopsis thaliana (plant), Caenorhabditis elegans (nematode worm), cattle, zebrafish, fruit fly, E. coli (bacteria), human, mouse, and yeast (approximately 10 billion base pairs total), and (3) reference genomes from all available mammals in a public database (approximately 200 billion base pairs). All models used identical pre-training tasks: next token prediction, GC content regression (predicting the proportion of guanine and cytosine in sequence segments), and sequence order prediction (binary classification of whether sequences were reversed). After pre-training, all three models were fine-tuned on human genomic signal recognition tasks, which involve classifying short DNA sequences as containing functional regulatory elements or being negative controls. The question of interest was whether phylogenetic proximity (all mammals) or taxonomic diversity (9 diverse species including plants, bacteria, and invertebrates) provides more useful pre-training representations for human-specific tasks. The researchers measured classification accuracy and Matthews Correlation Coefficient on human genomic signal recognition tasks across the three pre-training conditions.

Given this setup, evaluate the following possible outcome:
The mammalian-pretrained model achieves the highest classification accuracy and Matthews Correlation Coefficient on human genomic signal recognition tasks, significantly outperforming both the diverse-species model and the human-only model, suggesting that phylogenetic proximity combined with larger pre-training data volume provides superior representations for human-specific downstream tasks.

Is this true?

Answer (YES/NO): YES